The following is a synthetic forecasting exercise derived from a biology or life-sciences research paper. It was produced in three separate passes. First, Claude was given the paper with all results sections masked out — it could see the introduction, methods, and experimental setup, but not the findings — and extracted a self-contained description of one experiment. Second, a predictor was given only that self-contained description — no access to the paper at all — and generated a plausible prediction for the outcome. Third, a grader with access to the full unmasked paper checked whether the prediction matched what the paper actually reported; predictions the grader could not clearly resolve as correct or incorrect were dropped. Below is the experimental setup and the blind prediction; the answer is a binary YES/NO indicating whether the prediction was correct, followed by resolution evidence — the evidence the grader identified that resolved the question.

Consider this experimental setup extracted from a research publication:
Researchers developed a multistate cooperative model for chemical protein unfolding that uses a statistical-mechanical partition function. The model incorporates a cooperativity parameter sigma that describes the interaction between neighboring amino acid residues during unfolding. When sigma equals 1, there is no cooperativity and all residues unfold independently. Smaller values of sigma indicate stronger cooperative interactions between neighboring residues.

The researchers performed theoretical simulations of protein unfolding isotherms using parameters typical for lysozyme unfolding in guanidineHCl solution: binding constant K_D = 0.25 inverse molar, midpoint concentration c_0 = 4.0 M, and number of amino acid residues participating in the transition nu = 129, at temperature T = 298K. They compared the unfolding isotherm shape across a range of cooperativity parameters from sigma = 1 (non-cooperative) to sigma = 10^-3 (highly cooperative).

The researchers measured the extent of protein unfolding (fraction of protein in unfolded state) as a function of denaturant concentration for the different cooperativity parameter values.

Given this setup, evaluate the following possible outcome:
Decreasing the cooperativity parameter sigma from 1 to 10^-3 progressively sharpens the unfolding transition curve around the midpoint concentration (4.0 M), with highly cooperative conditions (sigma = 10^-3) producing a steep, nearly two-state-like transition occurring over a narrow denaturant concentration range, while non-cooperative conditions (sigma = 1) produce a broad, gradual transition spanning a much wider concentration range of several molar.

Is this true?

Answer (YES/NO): NO